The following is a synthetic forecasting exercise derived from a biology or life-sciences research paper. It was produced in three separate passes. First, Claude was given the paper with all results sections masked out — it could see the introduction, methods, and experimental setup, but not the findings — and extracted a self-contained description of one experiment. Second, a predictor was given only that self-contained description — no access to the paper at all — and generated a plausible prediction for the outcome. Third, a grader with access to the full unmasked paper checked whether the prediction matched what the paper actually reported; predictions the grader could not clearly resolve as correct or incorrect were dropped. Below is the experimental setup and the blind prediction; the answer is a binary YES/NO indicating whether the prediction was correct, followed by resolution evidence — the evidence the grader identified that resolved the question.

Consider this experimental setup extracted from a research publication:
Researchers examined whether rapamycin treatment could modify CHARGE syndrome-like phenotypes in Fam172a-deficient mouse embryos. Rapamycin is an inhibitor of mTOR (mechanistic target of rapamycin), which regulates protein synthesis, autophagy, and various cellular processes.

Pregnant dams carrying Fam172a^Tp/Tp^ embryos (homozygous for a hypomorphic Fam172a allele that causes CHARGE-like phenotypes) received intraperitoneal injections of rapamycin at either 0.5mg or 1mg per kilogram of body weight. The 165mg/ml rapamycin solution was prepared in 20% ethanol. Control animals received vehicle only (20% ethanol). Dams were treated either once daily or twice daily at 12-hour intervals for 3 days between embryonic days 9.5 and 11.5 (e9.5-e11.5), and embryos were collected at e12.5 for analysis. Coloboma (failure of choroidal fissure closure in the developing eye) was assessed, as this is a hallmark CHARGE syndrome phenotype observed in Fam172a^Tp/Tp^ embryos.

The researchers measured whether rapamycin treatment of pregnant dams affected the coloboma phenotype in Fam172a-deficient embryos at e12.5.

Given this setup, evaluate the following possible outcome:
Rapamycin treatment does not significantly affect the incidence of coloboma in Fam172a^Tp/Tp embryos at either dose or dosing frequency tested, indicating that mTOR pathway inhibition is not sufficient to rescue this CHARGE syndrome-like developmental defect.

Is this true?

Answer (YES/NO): NO